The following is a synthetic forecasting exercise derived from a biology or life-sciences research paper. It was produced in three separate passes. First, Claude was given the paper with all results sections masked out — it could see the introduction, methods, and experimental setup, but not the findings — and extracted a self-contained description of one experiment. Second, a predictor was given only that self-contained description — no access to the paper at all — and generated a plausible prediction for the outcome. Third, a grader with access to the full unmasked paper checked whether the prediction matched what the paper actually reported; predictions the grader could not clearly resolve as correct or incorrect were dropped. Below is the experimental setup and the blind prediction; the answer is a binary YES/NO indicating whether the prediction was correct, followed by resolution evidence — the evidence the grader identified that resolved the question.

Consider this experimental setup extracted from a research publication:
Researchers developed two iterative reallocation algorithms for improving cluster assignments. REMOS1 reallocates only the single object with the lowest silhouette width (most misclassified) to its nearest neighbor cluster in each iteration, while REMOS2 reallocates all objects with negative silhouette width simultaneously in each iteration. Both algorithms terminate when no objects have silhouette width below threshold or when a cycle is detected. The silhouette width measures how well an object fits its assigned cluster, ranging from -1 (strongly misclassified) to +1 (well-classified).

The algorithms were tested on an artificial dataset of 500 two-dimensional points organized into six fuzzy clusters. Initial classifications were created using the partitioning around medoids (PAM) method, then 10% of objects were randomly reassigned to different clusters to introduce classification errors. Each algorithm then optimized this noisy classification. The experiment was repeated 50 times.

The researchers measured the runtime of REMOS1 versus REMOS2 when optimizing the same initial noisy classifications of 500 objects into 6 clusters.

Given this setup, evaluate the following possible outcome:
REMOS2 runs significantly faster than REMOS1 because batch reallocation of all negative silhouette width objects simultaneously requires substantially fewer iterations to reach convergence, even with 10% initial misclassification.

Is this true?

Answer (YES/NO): YES